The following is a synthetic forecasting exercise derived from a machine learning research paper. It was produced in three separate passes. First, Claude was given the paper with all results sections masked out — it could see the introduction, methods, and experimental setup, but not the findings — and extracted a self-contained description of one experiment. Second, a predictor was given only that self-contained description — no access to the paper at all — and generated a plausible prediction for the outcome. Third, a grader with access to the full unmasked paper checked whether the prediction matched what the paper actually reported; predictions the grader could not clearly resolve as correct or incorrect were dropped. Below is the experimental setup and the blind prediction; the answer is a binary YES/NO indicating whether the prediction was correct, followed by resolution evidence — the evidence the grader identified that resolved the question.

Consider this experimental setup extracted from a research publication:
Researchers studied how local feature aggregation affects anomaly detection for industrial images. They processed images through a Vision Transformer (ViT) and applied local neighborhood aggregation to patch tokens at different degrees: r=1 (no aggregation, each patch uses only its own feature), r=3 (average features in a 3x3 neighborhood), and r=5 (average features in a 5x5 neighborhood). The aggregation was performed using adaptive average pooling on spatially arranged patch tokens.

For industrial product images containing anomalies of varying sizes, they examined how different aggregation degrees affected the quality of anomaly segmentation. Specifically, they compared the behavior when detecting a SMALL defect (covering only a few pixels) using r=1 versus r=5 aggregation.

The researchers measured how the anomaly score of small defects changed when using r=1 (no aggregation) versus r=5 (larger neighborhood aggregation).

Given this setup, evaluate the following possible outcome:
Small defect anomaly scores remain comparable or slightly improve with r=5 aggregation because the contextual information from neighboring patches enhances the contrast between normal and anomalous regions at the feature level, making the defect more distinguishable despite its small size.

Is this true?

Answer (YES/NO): NO